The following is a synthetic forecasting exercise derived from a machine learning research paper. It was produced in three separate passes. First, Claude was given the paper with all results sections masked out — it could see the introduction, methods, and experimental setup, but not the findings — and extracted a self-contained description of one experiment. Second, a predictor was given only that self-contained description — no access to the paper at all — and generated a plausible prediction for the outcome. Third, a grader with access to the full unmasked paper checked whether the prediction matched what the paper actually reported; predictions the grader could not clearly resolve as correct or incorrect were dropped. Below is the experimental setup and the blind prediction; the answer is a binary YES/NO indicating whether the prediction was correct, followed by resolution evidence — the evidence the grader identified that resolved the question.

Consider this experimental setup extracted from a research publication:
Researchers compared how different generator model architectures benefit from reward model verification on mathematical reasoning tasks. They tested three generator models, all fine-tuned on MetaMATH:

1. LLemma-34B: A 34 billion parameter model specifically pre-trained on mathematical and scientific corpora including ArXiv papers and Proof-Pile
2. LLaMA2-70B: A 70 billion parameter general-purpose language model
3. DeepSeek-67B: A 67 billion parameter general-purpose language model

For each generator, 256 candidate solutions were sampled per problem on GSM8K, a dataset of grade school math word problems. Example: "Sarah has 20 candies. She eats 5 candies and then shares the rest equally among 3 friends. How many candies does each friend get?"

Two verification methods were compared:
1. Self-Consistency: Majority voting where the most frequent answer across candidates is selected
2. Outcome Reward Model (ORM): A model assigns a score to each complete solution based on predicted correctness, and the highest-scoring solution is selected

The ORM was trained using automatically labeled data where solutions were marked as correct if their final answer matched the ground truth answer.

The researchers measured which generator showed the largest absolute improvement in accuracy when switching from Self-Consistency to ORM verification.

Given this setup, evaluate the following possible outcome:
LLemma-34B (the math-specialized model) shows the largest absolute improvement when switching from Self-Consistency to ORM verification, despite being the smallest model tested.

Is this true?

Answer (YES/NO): YES